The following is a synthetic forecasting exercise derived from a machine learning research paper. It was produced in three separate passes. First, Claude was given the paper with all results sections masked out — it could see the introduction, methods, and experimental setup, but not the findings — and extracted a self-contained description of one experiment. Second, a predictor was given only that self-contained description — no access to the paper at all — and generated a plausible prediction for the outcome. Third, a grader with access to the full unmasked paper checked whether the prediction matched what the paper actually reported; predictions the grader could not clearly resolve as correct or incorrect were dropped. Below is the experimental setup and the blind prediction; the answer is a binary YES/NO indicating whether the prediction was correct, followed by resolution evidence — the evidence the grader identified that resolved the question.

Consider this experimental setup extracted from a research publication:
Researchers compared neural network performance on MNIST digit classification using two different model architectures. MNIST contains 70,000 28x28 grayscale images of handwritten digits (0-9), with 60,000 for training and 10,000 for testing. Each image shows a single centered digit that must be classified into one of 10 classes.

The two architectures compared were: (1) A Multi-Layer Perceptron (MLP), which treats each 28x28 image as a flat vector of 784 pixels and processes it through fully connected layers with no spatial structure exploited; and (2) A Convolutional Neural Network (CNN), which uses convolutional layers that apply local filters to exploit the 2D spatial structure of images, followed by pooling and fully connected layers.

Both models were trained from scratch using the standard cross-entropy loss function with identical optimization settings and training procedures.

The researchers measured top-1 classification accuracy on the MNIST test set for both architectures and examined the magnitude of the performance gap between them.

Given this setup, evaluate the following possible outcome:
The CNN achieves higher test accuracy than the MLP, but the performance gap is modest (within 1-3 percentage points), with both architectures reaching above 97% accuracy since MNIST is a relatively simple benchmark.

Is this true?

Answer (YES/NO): NO